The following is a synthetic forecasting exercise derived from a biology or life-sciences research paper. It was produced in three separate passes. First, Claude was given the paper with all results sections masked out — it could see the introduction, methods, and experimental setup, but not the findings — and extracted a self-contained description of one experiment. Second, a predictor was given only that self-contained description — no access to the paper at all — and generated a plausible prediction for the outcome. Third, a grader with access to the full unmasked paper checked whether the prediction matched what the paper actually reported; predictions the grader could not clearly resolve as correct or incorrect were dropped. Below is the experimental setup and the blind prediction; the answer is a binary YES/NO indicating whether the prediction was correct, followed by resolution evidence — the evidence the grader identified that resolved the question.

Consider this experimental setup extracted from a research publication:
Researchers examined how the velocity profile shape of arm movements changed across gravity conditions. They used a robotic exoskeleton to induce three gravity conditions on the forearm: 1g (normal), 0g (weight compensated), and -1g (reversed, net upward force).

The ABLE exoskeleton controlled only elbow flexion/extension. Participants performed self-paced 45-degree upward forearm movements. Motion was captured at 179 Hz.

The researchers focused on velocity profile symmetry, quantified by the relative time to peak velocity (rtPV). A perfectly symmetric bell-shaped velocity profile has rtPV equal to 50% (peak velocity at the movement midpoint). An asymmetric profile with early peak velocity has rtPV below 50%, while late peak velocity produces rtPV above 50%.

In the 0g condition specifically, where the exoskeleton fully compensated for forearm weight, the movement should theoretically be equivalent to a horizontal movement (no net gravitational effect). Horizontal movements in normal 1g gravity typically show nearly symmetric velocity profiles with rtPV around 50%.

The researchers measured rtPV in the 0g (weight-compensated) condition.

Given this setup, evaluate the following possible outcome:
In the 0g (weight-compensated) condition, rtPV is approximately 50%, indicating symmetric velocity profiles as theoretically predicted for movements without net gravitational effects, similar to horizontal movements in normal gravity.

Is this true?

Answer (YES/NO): YES